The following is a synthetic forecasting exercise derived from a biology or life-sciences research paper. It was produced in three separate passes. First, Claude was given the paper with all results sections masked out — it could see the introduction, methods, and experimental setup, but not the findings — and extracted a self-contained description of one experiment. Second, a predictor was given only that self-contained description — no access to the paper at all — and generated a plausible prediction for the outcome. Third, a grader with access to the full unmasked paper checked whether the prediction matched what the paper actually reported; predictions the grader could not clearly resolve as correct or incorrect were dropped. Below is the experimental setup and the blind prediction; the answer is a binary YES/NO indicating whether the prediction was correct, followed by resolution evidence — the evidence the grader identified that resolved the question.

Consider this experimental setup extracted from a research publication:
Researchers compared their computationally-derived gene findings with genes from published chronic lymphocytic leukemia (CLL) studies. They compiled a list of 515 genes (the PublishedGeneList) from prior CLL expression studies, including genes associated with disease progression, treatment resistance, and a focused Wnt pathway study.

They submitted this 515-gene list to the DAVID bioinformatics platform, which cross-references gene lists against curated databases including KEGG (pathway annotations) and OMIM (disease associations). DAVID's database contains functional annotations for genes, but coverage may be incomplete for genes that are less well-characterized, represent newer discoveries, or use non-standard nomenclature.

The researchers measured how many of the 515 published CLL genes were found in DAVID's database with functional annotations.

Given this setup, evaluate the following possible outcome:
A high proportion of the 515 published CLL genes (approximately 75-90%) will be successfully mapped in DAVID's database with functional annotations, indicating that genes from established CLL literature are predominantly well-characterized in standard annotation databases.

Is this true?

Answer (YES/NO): NO